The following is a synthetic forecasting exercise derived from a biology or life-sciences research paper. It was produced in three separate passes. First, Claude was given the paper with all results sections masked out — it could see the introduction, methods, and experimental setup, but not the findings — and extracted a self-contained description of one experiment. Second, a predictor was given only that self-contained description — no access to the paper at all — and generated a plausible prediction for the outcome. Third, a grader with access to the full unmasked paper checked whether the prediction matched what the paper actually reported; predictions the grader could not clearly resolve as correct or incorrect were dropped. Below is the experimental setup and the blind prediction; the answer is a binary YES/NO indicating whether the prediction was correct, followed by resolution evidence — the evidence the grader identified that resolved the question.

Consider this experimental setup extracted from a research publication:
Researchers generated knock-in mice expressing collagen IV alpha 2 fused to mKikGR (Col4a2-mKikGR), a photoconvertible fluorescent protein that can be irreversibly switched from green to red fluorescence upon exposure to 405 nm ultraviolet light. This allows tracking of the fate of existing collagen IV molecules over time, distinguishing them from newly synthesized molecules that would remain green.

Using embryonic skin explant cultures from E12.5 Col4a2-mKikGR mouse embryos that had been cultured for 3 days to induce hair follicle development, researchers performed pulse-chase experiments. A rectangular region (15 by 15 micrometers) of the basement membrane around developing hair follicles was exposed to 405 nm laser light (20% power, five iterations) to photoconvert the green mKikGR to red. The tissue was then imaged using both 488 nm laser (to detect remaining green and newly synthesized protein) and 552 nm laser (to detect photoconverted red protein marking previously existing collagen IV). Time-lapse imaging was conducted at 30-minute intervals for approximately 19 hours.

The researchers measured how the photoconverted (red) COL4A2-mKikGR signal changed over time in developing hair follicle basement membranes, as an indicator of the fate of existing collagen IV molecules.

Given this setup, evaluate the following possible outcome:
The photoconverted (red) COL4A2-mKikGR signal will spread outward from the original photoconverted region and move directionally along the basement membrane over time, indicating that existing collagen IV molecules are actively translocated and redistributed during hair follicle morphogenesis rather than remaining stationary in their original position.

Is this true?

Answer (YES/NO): NO